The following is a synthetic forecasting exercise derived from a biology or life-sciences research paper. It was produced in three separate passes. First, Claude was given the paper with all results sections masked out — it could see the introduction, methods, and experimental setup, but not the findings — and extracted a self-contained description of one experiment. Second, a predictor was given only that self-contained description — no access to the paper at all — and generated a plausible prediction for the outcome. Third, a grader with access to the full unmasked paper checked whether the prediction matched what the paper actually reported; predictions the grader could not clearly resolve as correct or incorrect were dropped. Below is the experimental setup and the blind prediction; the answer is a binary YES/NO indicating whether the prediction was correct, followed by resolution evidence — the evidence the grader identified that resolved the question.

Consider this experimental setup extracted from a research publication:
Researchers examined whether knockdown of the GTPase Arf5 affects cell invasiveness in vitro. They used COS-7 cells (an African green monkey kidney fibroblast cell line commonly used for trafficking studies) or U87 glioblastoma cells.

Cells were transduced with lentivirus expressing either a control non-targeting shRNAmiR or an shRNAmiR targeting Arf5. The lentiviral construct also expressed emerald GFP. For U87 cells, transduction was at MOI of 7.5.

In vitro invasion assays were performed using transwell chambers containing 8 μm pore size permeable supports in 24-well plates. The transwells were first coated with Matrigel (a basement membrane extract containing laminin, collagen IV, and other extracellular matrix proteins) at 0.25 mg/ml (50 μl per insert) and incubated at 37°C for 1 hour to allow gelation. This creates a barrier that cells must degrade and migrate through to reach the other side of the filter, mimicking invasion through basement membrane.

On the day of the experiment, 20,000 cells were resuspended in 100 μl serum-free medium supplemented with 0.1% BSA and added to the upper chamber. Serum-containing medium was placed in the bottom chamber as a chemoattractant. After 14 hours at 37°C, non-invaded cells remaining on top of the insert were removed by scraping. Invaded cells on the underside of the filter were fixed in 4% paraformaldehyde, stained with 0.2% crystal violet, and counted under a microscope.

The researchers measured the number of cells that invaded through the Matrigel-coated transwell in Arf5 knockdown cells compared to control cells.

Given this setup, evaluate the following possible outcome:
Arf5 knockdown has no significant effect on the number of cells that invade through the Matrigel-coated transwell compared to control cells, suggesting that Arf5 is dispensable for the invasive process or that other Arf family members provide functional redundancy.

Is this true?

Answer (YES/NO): NO